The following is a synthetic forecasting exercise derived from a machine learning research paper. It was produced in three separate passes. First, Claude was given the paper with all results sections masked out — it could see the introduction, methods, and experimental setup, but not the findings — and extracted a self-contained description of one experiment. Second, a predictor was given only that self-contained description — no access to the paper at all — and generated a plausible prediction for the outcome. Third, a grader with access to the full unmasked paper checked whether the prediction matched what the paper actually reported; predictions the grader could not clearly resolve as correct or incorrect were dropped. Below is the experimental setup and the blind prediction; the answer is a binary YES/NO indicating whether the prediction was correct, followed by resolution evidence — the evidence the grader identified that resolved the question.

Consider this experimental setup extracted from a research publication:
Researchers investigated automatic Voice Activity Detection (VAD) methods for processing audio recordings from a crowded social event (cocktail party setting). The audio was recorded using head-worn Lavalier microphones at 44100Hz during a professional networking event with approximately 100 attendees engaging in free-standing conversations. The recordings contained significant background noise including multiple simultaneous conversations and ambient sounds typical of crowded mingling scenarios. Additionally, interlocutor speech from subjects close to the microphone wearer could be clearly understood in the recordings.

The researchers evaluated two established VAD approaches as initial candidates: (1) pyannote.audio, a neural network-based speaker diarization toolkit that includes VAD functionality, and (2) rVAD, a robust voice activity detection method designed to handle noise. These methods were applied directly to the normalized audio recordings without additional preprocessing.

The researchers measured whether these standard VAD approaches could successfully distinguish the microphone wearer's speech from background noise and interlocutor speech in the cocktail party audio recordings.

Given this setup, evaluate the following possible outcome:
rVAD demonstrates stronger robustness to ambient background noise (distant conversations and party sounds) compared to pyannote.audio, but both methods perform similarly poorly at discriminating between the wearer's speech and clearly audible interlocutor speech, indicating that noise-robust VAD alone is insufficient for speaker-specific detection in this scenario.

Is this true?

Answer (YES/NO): NO